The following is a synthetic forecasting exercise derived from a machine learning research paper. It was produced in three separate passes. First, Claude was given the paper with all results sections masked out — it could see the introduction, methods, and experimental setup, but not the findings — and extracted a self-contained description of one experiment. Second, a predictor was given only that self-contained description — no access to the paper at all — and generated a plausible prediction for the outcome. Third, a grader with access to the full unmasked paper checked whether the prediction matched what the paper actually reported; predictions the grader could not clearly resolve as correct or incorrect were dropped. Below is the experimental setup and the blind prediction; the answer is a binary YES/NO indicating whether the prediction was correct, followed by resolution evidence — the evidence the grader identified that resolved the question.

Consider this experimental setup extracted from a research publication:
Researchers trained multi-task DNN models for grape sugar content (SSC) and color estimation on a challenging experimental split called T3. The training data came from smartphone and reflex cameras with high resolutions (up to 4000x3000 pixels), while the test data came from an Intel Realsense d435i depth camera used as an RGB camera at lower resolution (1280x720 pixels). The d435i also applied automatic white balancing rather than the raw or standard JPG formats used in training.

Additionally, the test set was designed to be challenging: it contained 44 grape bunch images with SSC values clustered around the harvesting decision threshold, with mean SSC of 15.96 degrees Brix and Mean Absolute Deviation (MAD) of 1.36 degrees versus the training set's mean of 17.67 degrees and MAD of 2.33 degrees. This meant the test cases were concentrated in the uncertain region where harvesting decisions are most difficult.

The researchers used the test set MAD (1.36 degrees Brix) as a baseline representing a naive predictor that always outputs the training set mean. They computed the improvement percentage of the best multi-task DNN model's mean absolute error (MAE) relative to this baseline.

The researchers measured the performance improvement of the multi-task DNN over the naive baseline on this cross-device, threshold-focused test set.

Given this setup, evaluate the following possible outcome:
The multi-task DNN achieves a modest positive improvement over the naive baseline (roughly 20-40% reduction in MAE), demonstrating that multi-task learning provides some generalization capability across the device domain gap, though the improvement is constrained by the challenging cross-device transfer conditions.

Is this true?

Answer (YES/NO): NO